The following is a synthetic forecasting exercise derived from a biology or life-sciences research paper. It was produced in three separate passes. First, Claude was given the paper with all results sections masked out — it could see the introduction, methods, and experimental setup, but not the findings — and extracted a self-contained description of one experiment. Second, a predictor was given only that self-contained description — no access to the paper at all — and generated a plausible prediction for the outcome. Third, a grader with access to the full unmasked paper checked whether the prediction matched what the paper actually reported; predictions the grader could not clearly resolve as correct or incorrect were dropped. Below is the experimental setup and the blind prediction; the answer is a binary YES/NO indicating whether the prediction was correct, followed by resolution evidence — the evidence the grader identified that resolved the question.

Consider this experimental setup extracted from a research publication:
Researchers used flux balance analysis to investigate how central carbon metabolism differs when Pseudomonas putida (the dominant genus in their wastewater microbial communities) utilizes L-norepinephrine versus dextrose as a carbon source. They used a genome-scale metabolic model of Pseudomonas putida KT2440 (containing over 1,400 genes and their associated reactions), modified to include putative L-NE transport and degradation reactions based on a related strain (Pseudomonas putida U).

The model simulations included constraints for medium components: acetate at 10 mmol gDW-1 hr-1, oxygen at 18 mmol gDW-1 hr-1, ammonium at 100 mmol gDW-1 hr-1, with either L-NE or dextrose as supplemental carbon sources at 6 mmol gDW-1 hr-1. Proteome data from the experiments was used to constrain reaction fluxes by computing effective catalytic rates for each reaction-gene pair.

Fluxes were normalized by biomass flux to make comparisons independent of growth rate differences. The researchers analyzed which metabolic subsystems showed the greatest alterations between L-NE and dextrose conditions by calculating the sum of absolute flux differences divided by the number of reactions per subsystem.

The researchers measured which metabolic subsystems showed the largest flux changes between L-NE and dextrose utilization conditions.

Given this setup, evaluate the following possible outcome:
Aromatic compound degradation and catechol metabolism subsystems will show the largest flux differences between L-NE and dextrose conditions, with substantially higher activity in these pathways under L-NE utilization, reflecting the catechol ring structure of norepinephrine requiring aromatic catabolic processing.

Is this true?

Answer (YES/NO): NO